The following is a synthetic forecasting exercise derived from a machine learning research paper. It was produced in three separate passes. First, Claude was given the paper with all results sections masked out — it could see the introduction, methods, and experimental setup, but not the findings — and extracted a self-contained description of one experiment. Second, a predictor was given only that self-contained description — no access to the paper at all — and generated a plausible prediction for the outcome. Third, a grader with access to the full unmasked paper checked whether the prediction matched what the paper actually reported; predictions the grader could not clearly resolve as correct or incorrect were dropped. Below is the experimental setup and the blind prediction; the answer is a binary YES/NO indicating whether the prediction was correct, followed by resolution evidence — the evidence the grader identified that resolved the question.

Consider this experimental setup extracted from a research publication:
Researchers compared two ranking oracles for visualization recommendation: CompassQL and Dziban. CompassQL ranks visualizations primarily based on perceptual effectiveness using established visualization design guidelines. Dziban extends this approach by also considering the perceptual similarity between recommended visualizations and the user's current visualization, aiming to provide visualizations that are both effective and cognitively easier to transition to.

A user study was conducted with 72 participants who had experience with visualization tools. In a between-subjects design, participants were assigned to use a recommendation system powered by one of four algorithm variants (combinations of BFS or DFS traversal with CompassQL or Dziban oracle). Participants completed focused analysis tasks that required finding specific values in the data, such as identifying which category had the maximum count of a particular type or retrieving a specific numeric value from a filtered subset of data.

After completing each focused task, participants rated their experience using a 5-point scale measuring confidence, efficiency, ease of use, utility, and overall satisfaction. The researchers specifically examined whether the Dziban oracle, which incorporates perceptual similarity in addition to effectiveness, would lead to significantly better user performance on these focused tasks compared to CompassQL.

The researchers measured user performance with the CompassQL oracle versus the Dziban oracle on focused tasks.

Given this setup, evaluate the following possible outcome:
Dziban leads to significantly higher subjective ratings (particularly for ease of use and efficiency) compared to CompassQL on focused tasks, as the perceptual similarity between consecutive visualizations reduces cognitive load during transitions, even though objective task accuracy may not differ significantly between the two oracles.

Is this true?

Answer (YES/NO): NO